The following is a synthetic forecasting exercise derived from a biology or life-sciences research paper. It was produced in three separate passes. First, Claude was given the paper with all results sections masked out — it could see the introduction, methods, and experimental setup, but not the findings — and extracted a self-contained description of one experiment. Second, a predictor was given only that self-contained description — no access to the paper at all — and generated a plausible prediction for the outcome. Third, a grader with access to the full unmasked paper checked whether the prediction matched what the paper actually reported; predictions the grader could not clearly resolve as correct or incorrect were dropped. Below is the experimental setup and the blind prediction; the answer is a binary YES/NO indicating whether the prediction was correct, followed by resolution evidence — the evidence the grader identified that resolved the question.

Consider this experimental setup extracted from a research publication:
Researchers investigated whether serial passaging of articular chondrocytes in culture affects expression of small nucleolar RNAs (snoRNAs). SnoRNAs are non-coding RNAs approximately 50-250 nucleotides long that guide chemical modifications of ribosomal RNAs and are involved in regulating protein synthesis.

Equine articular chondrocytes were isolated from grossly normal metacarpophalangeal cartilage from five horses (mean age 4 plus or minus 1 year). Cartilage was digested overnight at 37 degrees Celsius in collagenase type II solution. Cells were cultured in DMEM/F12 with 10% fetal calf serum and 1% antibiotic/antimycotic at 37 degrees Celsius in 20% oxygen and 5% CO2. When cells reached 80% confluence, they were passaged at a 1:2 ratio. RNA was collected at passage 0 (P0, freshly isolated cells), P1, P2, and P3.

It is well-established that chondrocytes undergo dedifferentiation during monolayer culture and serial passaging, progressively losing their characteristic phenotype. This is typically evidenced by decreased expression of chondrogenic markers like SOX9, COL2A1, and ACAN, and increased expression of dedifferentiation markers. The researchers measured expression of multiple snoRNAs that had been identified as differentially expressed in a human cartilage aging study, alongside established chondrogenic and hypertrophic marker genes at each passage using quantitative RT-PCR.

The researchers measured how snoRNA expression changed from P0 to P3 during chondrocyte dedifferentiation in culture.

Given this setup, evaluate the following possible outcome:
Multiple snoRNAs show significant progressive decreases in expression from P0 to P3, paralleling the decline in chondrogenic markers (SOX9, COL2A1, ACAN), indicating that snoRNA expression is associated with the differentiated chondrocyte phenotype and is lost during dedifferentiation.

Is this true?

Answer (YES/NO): NO